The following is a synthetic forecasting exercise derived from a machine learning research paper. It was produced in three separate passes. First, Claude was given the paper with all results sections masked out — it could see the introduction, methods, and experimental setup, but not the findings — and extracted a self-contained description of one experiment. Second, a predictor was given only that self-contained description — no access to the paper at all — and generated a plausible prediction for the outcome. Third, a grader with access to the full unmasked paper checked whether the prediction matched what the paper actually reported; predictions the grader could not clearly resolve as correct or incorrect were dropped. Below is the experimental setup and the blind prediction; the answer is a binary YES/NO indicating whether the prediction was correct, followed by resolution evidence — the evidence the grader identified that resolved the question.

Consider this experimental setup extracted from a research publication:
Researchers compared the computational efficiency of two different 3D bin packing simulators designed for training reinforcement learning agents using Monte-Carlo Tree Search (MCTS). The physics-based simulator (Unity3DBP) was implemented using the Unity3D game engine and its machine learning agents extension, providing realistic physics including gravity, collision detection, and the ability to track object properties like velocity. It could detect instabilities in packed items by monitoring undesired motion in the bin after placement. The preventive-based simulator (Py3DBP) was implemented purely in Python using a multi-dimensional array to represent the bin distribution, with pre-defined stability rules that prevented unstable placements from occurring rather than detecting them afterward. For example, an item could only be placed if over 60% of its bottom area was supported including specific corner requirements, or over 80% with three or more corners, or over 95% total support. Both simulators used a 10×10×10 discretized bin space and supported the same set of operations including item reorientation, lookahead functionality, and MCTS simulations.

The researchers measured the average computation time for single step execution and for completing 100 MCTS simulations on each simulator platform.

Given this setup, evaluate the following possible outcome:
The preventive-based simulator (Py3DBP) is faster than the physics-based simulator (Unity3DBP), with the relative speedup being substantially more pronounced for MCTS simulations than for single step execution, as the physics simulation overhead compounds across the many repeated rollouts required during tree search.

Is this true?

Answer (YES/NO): NO